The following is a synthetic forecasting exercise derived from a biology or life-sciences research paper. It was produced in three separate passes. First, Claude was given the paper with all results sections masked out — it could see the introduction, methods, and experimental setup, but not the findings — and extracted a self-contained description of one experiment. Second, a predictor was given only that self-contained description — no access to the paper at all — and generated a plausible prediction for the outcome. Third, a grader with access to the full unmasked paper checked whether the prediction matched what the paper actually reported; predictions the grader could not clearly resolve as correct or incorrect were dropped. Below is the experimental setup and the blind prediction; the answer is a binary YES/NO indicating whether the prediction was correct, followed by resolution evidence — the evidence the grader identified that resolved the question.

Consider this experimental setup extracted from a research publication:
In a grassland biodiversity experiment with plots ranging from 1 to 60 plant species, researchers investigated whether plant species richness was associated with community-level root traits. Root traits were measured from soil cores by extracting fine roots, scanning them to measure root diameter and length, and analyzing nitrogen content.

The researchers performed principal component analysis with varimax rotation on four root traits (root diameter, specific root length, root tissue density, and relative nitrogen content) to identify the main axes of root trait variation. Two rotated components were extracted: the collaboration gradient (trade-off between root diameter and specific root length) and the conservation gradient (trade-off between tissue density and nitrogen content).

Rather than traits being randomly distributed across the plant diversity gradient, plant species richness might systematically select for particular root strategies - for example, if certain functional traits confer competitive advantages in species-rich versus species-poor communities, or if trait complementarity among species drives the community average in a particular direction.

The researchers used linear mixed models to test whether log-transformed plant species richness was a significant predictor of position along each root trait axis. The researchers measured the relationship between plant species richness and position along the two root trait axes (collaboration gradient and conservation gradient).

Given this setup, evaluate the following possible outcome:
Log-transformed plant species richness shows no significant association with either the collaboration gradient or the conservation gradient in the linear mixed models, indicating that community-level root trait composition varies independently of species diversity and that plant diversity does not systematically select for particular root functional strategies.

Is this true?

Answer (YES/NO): NO